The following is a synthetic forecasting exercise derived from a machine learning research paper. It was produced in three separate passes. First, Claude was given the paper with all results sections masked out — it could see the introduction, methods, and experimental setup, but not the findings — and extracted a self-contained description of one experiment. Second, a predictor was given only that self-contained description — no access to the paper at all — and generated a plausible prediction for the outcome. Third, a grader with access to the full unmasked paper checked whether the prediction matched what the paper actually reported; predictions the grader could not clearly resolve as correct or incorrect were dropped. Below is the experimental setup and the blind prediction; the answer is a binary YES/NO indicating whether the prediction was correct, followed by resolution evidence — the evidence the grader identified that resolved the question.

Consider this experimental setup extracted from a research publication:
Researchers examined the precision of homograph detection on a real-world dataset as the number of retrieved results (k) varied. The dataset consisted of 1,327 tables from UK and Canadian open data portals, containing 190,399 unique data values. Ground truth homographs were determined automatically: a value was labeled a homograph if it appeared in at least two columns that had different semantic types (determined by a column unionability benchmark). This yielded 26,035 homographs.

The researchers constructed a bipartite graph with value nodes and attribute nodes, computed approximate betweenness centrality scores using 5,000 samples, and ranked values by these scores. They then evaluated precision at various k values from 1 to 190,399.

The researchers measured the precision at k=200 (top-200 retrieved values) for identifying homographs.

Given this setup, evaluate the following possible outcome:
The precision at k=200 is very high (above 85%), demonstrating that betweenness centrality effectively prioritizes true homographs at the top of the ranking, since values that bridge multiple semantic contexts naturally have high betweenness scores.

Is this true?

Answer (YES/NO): YES